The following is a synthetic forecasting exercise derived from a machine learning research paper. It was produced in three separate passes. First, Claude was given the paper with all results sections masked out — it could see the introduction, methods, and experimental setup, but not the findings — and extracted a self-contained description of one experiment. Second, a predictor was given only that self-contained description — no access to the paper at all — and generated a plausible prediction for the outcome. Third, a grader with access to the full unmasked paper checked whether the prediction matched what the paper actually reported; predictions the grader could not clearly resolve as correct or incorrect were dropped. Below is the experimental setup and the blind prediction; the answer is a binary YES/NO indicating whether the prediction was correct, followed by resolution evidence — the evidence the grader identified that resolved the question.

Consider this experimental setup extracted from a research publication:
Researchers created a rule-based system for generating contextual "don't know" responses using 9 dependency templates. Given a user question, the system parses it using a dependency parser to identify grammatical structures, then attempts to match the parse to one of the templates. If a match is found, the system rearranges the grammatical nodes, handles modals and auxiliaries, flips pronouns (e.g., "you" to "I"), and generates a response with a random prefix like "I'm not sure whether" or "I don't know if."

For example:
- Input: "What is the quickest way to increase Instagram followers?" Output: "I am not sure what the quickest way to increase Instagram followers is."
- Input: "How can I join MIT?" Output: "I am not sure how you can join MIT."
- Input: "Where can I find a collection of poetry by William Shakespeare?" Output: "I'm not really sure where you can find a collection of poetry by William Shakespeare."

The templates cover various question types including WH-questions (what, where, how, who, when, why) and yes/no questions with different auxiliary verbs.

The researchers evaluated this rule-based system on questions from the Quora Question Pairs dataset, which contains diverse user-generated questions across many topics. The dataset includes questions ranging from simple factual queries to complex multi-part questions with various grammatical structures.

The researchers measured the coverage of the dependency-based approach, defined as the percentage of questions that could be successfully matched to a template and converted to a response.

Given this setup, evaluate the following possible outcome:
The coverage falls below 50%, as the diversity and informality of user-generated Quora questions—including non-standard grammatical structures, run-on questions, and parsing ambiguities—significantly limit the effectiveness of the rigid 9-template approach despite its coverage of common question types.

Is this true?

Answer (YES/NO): NO